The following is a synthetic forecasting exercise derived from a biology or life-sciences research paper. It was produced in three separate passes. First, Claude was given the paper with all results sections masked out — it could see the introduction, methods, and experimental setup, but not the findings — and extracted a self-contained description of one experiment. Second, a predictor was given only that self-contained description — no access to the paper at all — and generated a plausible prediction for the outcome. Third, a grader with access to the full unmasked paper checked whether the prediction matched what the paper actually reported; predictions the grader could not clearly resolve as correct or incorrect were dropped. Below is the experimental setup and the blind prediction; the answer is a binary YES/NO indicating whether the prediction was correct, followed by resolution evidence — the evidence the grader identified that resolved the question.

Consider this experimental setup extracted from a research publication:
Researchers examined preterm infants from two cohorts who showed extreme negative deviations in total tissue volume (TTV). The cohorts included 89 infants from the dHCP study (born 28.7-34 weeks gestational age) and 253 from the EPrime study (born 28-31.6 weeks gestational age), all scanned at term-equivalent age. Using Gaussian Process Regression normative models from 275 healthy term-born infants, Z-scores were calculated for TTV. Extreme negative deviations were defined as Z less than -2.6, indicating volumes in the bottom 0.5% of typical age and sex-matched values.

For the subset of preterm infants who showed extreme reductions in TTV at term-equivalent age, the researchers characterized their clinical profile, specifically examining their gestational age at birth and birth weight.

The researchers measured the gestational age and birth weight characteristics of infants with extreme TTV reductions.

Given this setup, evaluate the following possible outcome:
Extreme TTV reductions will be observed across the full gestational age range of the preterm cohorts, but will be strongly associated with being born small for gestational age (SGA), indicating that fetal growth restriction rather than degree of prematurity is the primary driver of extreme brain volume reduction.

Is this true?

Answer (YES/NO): NO